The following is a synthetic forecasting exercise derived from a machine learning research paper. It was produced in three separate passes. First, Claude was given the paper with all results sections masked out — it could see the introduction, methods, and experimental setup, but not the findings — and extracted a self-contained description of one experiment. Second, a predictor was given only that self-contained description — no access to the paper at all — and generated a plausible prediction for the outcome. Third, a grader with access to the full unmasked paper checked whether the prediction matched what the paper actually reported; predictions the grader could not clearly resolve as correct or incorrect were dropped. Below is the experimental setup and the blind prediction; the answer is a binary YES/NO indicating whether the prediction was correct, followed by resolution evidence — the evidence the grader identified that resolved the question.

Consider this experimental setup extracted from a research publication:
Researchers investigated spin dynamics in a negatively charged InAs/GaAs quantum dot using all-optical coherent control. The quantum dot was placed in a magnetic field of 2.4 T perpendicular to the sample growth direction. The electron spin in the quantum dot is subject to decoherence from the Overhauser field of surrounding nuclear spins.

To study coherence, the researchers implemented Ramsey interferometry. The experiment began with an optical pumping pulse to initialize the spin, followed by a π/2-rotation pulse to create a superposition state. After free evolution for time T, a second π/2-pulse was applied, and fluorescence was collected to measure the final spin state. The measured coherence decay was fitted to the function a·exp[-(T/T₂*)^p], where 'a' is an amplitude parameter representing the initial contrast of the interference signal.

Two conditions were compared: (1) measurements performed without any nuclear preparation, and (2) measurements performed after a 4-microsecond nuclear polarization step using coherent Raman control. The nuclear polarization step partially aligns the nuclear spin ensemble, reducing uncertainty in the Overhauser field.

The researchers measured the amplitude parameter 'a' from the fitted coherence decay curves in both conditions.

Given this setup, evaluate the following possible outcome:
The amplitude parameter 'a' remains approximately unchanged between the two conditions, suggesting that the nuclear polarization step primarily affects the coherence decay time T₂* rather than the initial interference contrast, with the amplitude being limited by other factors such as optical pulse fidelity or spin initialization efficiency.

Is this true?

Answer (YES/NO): NO